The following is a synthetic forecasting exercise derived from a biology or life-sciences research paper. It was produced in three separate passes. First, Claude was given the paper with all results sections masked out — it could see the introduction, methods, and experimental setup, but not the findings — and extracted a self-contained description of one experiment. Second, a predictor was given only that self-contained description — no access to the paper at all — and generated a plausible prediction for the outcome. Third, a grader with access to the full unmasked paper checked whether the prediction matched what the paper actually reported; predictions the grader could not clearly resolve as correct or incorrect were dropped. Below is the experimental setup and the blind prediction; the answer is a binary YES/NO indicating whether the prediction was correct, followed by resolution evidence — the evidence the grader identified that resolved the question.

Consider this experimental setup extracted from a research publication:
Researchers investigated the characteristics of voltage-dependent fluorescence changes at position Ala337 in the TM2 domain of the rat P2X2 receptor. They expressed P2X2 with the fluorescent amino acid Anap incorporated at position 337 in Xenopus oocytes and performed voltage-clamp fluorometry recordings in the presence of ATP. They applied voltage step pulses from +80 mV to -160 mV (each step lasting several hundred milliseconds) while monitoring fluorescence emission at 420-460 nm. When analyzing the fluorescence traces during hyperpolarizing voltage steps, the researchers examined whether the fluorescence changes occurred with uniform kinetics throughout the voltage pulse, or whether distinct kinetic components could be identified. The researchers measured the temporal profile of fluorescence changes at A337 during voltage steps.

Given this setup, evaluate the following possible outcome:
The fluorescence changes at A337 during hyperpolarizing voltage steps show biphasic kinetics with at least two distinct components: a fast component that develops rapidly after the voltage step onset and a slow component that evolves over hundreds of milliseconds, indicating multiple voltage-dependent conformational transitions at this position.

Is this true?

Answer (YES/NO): YES